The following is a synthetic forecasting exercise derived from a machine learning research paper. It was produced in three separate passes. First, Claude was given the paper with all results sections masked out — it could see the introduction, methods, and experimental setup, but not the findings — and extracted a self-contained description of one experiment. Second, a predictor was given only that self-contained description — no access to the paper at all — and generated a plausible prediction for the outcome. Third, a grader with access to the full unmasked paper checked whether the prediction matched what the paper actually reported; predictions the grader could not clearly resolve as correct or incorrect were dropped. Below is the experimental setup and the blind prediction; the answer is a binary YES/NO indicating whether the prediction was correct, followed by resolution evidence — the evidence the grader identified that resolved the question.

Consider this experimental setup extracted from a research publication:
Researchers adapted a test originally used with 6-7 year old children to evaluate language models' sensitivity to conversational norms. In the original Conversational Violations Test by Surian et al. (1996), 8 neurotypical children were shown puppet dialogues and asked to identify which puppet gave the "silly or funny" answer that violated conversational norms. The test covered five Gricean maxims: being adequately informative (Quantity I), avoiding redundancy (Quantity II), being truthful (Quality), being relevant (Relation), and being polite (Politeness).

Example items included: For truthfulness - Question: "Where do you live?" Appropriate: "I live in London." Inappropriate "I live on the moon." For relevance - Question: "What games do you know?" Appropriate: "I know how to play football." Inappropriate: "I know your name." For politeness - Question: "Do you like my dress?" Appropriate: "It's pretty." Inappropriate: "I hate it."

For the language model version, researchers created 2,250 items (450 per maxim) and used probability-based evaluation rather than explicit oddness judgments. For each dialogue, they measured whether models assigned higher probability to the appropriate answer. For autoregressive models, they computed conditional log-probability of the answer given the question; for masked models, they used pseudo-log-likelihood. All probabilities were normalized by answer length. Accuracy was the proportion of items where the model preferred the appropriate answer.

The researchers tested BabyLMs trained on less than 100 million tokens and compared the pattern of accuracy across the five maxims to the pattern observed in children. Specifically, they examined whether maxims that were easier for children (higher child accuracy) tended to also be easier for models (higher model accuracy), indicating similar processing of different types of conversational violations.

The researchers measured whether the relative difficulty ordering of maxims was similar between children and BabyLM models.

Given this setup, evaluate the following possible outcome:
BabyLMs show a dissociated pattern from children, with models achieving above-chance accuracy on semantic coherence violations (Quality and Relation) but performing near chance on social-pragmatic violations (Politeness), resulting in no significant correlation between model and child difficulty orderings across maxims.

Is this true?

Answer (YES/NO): NO